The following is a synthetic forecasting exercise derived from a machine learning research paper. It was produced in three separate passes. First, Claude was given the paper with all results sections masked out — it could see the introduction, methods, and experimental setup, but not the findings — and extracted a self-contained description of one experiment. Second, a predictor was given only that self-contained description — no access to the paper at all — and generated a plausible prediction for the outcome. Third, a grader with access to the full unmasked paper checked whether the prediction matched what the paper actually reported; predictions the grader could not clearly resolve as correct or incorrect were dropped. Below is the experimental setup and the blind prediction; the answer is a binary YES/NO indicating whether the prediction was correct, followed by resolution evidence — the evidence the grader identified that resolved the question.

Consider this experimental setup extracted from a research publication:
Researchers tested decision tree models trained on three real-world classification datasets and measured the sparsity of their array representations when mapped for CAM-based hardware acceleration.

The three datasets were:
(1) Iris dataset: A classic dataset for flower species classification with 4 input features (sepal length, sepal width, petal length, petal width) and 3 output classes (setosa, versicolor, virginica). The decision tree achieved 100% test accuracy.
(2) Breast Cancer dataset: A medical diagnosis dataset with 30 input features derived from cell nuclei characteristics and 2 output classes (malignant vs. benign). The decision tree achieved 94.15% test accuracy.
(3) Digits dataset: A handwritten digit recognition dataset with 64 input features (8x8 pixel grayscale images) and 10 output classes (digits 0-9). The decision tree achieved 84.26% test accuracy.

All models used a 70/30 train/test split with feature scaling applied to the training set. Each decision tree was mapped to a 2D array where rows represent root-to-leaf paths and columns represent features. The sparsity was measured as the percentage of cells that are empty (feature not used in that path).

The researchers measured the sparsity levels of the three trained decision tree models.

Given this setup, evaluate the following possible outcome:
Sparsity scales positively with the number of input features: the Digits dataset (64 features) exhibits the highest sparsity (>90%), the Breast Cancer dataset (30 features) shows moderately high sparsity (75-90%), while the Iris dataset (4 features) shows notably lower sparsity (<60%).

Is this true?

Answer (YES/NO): NO